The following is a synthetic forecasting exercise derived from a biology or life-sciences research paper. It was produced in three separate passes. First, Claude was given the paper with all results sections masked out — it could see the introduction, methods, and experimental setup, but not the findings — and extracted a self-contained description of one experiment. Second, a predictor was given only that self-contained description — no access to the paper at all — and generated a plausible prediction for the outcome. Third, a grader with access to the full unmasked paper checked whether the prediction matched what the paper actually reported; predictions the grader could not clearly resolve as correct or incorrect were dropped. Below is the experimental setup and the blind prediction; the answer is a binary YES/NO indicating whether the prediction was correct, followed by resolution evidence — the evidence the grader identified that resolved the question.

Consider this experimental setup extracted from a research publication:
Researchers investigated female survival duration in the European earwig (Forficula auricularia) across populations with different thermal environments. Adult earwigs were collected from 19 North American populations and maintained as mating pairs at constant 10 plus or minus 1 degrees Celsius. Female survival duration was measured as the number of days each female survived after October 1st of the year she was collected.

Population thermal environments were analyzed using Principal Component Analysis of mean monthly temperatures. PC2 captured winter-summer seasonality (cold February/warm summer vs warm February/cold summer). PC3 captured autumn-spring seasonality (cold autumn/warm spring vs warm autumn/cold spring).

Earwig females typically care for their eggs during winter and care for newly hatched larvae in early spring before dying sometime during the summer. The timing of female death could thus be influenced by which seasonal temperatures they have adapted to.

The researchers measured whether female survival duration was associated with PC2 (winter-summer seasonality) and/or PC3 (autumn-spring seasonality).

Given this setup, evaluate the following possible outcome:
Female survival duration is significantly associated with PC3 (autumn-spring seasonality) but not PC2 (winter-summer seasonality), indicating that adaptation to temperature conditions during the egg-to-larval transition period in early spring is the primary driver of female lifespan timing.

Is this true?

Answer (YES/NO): NO